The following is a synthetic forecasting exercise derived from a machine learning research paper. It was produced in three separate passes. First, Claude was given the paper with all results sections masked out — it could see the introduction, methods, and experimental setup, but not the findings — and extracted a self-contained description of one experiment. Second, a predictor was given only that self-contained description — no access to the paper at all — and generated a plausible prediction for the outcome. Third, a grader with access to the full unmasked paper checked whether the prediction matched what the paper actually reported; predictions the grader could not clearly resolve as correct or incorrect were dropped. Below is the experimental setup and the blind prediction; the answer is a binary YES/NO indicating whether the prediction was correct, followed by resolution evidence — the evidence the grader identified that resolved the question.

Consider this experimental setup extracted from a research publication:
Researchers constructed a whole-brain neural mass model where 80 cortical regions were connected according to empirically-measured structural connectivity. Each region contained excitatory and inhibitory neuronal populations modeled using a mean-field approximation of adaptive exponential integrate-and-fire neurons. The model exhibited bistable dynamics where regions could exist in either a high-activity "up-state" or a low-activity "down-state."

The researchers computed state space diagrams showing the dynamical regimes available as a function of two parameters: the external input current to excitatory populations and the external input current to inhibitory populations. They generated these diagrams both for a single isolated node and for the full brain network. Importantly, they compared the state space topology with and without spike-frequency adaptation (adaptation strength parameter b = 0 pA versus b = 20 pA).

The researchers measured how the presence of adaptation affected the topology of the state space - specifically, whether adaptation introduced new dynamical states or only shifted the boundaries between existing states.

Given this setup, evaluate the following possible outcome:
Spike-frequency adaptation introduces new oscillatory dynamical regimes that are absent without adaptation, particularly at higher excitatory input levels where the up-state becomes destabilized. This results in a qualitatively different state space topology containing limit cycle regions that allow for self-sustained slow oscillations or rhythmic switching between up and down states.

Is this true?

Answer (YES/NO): YES